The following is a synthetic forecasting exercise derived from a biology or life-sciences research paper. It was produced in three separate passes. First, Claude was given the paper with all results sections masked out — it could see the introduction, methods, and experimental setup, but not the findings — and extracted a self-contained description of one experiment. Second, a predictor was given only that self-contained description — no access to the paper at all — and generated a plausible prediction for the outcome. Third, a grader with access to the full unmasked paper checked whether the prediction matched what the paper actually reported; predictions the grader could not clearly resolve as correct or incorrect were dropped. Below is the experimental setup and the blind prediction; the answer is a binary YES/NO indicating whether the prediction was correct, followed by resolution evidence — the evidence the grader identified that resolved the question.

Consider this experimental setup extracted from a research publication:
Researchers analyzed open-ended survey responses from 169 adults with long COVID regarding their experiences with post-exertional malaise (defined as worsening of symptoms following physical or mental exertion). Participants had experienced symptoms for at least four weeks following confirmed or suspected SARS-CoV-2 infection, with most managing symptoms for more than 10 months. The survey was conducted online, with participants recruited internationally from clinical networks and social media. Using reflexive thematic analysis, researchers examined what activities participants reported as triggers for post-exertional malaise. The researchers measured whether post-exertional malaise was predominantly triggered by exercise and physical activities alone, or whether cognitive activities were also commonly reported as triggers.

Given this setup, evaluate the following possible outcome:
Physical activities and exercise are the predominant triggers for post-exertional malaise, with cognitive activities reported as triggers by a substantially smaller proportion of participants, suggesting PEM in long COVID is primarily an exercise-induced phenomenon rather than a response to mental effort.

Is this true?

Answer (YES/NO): NO